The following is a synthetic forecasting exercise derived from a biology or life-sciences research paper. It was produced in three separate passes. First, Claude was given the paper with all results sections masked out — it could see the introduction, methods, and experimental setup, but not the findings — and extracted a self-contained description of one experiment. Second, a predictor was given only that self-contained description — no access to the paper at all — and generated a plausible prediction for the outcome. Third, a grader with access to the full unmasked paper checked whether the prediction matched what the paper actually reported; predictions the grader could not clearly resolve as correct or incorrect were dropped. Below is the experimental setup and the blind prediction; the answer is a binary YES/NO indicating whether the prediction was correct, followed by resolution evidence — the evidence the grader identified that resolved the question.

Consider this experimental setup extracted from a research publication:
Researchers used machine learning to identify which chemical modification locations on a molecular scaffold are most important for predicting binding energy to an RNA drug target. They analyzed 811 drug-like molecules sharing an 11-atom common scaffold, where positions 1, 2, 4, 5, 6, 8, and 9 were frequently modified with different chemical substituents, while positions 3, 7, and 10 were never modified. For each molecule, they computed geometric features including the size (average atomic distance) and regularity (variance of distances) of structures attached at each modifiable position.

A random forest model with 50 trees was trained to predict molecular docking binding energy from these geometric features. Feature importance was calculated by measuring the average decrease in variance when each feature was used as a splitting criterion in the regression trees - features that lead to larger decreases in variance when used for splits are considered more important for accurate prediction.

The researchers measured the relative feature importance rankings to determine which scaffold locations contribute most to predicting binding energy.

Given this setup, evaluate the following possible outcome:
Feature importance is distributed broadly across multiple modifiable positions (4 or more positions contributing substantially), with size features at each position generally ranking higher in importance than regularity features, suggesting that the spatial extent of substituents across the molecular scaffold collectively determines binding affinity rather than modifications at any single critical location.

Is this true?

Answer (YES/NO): NO